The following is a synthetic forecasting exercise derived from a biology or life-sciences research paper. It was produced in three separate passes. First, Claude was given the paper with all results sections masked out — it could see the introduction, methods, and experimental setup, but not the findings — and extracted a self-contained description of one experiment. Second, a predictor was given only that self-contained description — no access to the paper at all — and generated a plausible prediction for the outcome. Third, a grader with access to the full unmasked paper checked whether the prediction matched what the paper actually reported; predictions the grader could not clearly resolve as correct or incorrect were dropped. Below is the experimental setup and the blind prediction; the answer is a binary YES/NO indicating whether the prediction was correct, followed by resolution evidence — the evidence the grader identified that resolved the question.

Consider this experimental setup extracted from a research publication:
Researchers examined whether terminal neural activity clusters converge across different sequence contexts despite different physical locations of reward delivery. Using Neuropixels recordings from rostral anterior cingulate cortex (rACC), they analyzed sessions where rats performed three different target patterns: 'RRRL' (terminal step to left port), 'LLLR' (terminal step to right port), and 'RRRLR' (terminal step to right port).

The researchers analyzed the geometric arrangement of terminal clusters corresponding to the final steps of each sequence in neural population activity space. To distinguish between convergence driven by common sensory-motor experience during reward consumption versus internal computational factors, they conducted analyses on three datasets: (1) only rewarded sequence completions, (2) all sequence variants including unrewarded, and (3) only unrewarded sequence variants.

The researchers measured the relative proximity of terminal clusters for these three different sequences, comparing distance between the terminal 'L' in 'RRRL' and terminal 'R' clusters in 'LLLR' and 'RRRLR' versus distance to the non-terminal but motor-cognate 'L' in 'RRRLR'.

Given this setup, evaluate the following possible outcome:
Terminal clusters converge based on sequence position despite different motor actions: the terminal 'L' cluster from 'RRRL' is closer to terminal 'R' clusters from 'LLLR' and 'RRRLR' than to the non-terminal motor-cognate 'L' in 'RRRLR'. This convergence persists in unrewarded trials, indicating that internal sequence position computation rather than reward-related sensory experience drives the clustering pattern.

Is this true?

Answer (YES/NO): YES